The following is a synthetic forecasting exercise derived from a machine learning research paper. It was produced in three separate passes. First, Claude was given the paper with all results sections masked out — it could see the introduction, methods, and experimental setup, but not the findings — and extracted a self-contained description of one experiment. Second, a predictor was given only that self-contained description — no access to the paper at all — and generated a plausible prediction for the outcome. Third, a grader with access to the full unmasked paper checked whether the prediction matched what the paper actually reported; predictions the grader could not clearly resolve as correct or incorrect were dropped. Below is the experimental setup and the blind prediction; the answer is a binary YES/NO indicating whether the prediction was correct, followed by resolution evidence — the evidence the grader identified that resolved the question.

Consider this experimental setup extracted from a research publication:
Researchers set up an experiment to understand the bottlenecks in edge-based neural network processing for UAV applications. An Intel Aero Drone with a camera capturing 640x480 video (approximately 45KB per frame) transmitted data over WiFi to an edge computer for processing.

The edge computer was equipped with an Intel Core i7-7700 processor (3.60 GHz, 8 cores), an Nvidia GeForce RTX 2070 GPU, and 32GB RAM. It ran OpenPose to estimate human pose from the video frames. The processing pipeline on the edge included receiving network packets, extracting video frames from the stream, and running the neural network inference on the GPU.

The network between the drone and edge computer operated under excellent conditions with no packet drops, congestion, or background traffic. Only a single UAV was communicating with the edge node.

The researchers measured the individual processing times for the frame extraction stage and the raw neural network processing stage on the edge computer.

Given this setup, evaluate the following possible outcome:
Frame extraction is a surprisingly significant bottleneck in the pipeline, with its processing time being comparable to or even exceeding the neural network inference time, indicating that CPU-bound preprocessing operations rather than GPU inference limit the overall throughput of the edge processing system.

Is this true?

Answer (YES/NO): NO